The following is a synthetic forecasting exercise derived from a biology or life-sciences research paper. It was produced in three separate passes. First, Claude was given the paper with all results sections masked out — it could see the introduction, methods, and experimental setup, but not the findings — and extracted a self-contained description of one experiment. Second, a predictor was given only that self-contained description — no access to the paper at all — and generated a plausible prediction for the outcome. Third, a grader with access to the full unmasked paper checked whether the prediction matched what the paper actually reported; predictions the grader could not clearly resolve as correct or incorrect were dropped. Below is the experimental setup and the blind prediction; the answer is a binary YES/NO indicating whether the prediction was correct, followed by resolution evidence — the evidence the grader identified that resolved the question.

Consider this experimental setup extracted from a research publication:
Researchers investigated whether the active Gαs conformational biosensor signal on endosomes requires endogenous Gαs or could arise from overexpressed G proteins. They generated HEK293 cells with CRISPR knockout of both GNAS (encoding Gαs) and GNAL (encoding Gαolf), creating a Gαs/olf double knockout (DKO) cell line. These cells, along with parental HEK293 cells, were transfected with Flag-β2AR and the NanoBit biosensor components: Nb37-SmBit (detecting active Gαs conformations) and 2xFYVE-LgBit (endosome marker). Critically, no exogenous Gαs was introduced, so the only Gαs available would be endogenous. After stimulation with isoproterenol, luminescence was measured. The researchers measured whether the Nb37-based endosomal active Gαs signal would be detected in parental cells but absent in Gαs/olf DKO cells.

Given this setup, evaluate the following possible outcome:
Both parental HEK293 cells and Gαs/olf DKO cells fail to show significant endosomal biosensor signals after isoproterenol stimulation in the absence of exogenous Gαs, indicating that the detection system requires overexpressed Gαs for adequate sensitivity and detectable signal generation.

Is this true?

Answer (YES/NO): NO